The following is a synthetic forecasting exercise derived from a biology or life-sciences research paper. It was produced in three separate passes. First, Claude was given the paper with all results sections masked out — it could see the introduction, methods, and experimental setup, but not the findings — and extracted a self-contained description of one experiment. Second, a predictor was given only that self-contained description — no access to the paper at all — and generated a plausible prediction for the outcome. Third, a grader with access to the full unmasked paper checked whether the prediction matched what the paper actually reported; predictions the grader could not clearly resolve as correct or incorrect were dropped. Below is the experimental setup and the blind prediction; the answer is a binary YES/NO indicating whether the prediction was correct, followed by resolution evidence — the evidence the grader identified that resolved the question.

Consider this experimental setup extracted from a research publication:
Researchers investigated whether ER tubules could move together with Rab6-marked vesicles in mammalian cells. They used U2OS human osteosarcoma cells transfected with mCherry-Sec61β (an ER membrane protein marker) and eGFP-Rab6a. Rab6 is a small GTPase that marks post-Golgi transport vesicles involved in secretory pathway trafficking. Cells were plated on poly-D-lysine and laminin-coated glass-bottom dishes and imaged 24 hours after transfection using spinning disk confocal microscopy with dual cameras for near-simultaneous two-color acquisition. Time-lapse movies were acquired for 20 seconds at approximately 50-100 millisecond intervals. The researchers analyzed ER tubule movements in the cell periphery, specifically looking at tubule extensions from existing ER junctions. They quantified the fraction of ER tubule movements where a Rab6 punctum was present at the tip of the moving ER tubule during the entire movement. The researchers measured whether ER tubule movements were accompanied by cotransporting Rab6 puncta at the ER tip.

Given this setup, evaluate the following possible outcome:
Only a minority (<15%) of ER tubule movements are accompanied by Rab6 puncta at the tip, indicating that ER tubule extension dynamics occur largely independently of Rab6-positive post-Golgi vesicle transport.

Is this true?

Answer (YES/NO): NO